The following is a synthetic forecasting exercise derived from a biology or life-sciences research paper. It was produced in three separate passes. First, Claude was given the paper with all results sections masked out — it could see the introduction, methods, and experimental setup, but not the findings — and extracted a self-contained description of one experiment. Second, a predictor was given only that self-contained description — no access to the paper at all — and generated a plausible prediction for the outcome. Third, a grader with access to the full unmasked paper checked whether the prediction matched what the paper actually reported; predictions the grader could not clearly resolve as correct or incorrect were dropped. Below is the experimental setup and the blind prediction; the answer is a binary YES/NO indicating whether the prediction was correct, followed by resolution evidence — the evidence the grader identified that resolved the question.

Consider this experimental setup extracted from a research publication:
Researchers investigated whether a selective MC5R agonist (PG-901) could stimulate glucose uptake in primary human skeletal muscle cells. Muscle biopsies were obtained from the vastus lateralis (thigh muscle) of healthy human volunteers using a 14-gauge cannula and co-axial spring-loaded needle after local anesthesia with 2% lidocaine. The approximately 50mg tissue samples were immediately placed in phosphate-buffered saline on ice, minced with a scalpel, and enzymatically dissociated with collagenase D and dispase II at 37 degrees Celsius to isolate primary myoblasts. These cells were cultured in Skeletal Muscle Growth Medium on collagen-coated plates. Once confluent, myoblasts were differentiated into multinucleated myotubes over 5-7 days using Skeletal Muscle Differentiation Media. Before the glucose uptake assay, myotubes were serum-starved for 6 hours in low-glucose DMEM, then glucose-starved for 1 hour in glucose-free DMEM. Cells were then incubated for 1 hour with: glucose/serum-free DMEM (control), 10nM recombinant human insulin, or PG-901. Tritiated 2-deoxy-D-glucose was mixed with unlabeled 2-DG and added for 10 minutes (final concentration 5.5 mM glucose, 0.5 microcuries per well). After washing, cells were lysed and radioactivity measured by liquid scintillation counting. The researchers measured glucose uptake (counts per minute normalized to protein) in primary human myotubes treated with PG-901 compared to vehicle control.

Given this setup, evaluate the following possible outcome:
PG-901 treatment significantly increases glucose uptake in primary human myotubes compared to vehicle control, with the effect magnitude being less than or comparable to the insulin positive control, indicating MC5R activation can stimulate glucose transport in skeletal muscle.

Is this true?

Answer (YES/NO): YES